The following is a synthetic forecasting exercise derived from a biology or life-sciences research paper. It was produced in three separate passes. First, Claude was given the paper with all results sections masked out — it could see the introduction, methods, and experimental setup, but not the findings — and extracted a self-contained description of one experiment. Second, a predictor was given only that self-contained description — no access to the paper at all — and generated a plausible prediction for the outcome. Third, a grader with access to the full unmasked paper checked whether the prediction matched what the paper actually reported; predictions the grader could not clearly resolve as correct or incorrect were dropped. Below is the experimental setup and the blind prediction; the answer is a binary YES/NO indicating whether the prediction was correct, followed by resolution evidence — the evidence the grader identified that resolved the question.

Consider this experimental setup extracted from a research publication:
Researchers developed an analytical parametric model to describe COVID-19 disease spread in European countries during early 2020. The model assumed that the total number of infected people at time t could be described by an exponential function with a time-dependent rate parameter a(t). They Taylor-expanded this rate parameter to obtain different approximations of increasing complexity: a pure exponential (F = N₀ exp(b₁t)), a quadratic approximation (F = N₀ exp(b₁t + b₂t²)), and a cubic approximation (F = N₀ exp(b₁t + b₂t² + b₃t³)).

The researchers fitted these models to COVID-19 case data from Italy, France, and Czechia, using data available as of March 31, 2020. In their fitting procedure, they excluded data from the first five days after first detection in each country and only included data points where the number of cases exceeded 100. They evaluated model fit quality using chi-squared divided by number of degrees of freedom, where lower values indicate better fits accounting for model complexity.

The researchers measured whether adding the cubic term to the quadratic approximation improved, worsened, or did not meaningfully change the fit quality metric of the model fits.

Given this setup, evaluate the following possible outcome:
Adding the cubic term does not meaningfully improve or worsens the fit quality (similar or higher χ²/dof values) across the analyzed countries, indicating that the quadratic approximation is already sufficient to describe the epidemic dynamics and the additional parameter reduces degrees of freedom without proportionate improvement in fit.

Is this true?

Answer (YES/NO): YES